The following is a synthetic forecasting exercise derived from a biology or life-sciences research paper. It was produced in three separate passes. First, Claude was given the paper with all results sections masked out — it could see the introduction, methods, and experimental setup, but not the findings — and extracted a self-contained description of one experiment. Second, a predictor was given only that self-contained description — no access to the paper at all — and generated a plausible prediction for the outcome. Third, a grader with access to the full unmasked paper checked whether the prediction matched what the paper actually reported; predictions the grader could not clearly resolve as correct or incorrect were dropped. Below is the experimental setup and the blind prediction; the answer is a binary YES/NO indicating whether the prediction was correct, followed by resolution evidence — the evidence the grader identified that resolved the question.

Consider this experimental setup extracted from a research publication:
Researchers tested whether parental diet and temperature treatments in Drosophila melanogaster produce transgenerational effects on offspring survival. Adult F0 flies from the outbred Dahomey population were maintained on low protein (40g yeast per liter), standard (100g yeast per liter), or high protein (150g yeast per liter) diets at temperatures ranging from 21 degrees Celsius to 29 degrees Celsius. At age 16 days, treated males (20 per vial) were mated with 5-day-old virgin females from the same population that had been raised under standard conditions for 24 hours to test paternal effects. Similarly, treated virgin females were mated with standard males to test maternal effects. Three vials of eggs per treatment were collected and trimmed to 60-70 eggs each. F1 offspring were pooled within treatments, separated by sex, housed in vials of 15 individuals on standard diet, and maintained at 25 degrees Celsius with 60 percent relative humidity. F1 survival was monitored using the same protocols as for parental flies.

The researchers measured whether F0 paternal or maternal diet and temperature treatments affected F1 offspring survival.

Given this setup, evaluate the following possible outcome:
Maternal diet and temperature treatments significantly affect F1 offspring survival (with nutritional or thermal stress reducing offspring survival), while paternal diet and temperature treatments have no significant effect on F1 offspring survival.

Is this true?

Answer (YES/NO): NO